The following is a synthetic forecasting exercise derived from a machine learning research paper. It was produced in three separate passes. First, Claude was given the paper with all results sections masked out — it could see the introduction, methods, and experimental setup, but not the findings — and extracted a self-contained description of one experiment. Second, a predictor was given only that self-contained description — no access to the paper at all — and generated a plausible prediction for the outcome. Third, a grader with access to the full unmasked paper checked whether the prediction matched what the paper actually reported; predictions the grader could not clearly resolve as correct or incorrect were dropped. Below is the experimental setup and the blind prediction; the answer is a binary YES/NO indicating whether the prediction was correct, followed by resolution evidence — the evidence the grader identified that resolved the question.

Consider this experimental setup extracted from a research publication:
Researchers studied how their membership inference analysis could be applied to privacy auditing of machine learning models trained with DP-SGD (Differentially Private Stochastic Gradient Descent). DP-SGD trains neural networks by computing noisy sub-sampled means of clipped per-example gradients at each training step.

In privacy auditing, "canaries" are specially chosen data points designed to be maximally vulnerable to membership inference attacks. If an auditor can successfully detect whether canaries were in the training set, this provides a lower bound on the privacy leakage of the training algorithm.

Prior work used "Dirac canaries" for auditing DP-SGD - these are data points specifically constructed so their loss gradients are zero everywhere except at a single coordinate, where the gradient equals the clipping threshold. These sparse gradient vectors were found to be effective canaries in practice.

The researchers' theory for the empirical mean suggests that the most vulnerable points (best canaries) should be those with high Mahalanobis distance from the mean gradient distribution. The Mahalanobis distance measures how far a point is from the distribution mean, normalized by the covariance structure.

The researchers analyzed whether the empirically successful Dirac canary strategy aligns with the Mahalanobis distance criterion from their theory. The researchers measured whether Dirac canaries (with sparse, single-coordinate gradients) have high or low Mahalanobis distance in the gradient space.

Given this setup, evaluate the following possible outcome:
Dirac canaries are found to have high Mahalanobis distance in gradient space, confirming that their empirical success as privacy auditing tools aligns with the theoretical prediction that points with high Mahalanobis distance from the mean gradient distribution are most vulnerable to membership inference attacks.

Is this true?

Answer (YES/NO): YES